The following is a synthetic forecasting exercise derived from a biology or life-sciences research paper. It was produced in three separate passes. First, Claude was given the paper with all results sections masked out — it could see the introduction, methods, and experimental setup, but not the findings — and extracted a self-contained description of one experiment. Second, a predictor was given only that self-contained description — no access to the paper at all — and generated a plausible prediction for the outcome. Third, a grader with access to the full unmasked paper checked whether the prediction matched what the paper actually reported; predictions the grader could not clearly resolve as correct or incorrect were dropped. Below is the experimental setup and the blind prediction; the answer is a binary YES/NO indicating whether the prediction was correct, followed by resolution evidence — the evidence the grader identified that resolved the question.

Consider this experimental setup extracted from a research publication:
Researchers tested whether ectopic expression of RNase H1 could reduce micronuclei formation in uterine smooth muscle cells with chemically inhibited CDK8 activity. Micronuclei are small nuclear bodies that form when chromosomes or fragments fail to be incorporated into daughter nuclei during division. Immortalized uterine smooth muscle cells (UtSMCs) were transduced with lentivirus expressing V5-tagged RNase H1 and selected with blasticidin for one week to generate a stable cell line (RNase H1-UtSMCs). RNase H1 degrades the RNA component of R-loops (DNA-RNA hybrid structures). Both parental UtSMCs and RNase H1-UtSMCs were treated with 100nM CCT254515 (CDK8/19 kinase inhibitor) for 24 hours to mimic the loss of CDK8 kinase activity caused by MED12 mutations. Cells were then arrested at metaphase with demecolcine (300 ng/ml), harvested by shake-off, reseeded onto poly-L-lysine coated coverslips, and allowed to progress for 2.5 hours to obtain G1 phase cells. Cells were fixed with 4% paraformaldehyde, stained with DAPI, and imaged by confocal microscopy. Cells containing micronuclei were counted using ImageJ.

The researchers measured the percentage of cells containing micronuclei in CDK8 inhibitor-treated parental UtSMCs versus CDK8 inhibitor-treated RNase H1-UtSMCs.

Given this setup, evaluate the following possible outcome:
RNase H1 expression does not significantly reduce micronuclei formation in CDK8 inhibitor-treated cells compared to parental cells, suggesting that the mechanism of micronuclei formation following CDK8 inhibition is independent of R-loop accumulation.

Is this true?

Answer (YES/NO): NO